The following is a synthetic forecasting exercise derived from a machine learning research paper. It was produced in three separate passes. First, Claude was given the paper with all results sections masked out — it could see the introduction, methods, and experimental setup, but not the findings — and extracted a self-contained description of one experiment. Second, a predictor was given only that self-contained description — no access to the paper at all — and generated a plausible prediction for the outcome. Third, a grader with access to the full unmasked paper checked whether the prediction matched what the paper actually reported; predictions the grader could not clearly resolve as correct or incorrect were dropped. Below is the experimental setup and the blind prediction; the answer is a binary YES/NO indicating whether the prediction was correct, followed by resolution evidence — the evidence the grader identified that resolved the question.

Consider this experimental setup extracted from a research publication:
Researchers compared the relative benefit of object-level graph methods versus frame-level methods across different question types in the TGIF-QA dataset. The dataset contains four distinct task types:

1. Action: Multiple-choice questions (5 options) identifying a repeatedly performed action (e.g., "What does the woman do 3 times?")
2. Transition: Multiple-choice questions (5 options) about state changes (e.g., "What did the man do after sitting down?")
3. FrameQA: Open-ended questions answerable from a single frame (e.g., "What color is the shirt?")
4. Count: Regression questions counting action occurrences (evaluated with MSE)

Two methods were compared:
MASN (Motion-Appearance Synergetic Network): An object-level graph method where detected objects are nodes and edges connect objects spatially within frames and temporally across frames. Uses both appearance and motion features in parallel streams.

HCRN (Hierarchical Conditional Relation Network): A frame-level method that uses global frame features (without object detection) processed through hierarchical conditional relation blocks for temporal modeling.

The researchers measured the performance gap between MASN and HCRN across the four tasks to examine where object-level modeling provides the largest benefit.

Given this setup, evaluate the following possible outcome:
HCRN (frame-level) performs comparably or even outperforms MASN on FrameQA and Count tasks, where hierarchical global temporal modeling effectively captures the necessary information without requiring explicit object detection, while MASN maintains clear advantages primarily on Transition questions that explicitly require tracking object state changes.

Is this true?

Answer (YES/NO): NO